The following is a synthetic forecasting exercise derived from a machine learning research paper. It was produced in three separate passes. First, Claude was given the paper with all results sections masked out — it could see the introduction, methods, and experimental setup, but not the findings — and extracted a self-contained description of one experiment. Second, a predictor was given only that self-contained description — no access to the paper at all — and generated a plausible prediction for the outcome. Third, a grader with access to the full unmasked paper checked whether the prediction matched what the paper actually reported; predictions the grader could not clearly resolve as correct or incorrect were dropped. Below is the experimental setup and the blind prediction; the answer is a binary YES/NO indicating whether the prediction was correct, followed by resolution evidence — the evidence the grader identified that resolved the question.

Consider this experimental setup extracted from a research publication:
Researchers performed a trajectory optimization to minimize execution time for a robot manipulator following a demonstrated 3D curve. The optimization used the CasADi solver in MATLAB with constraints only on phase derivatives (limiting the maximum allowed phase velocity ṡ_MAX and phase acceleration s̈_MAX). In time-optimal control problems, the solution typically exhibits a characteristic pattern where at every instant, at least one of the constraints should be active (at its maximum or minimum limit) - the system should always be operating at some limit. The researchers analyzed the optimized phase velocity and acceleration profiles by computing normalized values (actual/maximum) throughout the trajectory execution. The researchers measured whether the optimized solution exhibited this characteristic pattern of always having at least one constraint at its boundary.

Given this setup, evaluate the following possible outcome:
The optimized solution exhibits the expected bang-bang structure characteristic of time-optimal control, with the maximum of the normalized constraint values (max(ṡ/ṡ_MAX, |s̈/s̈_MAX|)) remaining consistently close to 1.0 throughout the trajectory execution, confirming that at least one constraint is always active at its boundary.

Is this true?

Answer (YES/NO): YES